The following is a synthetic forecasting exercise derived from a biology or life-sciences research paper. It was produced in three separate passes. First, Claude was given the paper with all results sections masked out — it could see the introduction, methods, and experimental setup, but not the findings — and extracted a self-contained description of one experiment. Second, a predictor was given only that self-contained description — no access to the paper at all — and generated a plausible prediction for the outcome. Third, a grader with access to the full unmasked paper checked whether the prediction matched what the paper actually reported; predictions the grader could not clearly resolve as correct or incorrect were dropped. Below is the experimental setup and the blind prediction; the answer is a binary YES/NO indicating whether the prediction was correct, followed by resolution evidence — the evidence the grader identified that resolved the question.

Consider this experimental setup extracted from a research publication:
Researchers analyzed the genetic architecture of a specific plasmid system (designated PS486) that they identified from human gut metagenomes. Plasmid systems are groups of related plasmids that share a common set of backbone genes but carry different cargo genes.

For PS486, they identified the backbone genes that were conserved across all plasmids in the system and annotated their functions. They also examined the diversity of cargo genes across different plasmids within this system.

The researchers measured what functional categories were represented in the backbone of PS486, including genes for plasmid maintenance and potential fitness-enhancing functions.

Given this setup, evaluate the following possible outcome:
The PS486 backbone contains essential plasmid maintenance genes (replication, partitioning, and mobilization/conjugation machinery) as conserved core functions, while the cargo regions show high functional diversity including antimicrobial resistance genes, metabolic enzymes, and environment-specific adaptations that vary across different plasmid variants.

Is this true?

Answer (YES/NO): NO